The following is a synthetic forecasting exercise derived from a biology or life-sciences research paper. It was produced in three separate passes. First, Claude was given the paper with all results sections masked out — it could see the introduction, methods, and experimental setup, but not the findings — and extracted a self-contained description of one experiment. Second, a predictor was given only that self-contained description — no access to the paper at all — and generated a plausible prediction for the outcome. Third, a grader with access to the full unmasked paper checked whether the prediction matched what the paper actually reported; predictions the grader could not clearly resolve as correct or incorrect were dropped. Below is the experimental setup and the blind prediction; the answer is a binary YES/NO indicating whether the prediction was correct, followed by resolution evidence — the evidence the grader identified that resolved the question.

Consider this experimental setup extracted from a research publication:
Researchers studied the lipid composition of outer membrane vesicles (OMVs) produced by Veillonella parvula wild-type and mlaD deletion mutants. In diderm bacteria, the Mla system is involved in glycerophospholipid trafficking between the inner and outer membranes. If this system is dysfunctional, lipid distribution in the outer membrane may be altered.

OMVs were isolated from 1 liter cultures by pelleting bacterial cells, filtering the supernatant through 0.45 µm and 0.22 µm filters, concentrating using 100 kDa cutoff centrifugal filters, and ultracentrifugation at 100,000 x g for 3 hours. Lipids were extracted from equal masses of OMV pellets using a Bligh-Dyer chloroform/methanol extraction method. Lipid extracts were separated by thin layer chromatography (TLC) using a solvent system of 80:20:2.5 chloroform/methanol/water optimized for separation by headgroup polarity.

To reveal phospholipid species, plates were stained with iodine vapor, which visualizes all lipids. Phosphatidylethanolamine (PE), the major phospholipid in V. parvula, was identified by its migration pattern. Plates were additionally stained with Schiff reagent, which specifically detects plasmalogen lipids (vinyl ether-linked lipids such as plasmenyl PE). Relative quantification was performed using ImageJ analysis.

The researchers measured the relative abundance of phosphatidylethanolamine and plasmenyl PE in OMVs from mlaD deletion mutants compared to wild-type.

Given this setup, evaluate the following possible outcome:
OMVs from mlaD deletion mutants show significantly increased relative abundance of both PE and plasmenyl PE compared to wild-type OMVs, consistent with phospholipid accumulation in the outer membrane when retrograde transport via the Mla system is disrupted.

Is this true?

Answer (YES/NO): YES